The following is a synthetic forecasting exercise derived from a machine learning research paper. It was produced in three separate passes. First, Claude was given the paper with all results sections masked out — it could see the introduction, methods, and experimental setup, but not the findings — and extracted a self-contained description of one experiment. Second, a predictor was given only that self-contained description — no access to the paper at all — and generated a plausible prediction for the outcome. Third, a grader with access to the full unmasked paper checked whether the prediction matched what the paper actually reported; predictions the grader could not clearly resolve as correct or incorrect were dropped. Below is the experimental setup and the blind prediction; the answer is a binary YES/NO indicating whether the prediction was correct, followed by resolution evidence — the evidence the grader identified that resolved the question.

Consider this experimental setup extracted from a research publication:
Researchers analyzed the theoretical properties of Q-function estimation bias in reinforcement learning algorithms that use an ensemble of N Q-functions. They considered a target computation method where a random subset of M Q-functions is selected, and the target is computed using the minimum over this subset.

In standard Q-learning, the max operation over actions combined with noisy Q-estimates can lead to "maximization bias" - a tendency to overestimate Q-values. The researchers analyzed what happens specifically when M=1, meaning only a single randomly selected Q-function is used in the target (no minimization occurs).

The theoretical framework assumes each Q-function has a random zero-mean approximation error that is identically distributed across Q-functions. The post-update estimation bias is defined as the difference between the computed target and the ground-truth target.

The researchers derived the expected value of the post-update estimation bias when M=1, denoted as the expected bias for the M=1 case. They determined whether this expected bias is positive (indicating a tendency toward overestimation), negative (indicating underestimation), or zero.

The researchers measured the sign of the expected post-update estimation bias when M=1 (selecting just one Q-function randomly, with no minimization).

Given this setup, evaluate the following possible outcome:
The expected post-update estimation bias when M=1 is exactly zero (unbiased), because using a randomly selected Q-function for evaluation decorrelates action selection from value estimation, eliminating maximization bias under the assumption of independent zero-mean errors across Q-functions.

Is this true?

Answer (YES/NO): NO